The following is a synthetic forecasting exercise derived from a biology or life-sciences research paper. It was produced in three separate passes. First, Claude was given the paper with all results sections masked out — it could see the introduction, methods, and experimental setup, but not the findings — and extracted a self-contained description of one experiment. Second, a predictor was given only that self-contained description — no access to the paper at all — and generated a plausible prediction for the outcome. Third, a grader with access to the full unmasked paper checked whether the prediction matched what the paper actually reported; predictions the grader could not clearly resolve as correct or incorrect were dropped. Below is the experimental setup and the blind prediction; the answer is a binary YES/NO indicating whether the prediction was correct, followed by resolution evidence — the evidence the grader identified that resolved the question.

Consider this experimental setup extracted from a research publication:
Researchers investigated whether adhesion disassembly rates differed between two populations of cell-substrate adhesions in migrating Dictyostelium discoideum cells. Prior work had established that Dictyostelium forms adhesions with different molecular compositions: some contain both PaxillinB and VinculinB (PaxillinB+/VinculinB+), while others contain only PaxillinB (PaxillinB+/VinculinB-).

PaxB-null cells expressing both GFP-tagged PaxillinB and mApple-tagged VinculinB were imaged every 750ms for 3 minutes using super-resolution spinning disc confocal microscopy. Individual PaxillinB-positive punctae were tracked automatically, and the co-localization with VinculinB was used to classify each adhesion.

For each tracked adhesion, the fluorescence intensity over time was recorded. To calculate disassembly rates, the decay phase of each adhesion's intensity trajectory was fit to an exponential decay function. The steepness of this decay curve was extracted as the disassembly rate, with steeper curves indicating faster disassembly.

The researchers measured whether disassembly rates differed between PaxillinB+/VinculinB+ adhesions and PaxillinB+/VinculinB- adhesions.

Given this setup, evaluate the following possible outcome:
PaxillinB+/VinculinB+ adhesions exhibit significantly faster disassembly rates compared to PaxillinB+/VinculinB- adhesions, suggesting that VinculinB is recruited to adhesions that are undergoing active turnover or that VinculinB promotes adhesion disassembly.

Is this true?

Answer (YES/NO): NO